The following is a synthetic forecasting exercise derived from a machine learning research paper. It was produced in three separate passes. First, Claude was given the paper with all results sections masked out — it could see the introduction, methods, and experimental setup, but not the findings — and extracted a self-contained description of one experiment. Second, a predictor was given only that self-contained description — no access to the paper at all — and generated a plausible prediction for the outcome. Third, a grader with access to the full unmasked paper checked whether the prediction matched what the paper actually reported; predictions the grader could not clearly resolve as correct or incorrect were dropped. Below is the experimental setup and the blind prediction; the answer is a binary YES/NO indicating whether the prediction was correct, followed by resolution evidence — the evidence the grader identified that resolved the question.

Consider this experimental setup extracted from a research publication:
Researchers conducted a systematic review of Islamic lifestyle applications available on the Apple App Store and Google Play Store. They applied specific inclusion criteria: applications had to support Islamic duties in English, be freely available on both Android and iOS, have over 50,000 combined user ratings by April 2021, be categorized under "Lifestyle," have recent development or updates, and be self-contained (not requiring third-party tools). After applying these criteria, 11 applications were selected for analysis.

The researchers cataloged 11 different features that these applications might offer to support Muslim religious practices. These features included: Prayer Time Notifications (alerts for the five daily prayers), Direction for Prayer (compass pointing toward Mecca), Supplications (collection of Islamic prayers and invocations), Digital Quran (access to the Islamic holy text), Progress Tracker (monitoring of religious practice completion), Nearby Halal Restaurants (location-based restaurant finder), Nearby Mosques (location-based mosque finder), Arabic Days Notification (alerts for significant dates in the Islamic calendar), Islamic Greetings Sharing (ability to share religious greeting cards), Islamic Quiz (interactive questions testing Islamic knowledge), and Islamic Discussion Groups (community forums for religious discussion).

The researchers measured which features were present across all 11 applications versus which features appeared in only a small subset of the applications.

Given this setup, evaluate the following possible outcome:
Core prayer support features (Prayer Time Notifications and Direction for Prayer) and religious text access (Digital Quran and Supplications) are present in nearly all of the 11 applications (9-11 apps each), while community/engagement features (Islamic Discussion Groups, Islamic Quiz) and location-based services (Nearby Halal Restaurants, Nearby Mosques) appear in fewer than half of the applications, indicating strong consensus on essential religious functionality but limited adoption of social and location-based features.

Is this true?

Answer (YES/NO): NO